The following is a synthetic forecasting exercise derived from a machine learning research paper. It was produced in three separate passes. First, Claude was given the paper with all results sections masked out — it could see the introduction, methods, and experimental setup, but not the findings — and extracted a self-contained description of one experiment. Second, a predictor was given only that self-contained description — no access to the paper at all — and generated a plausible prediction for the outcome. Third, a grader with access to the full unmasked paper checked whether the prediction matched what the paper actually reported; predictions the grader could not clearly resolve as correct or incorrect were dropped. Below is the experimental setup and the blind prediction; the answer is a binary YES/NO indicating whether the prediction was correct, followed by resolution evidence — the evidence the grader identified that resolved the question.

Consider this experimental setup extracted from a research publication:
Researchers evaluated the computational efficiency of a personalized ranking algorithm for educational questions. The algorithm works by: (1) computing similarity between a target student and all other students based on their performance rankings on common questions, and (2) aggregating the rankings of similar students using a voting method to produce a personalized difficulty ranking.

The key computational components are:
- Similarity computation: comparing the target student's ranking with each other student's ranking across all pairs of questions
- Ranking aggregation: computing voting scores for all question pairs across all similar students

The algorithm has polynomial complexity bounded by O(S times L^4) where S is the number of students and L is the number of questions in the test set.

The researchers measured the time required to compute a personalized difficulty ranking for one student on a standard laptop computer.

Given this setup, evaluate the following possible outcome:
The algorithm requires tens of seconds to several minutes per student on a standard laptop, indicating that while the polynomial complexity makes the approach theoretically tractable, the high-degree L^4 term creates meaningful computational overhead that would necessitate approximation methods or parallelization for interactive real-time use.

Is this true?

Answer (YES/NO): NO